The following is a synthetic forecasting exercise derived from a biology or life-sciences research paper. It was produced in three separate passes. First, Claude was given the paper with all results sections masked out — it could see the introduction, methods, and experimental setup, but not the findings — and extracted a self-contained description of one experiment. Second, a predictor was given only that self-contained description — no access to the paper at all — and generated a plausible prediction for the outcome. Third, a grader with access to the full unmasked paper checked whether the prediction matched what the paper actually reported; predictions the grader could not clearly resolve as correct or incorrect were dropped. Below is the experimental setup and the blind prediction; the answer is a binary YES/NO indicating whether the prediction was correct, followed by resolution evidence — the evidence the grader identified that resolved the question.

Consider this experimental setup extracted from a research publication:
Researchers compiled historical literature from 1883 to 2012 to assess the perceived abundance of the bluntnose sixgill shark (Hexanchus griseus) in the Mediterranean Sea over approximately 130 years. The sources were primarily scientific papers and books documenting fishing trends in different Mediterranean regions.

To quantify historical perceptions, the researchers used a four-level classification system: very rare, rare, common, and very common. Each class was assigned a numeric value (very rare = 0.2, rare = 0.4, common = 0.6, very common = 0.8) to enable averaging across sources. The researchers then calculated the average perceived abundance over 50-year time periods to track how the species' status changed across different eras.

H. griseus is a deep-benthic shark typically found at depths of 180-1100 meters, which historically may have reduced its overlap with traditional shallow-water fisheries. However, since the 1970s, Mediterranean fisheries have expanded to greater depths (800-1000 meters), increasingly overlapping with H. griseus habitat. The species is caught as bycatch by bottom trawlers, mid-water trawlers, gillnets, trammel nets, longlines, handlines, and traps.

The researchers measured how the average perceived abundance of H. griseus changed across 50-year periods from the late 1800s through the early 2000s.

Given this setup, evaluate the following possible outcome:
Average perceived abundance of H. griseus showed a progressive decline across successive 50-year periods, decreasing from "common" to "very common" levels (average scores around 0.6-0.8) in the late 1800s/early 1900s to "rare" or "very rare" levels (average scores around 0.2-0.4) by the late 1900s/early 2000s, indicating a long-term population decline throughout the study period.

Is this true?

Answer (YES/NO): NO